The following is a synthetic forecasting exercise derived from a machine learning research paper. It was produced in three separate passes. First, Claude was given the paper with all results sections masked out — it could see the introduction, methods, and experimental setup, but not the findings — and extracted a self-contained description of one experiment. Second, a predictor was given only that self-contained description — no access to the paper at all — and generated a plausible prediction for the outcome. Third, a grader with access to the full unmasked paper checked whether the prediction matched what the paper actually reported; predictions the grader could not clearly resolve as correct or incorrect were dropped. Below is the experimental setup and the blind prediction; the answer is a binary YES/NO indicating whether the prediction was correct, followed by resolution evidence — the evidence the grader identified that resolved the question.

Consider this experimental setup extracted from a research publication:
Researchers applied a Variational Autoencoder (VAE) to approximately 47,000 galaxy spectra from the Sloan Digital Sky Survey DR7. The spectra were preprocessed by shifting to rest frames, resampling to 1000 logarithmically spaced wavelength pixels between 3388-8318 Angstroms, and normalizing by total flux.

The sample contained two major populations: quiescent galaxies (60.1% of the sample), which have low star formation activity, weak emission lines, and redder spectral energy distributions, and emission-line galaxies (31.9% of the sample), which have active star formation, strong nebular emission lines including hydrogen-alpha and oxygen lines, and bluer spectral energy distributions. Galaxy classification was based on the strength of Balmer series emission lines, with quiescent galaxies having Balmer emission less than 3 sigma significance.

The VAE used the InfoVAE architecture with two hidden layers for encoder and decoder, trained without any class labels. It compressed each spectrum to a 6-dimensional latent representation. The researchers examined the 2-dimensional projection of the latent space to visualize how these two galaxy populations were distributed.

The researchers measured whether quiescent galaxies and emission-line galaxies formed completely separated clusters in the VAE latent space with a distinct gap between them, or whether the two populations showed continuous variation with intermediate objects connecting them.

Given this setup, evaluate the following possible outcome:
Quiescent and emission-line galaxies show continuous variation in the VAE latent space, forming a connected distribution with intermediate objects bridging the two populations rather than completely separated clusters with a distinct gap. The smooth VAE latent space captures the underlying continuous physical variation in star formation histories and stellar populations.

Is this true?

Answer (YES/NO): YES